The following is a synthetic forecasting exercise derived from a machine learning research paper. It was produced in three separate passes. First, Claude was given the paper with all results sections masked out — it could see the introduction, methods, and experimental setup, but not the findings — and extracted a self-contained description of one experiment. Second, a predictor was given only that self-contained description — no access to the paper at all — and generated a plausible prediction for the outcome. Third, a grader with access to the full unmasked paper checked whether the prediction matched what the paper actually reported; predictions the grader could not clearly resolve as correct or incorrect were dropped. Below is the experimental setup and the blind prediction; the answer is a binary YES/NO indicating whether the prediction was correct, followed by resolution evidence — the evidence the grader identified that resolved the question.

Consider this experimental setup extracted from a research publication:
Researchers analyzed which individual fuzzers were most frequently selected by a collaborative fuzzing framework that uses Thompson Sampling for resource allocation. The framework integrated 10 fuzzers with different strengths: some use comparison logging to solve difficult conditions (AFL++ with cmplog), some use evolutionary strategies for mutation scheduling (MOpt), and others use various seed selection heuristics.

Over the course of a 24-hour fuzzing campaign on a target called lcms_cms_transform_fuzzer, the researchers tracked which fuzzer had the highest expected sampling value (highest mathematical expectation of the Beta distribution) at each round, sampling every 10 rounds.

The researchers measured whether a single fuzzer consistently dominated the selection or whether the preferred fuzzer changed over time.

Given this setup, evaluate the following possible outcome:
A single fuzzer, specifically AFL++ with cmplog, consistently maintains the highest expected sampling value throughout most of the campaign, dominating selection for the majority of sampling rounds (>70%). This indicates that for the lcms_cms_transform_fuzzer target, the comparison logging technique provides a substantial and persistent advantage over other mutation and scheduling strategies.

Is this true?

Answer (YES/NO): NO